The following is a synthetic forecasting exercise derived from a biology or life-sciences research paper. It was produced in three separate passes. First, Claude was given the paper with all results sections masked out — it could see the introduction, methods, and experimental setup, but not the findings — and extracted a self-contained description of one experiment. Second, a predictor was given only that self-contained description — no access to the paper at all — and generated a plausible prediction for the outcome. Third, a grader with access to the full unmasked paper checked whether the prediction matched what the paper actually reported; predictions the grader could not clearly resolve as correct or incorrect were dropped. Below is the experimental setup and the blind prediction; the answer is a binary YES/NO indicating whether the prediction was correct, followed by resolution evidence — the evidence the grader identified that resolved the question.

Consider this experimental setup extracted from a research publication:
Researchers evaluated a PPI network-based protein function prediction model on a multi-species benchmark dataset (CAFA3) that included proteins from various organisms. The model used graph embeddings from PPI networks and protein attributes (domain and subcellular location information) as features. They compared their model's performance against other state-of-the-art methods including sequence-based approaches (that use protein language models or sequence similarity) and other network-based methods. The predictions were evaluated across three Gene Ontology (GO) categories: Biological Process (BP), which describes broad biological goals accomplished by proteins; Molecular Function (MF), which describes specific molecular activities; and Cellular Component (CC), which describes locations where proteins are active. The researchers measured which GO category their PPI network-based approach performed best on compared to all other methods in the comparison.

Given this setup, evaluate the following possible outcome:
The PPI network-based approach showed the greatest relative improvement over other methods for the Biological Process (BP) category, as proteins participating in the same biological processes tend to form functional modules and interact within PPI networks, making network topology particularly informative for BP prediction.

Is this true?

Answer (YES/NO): NO